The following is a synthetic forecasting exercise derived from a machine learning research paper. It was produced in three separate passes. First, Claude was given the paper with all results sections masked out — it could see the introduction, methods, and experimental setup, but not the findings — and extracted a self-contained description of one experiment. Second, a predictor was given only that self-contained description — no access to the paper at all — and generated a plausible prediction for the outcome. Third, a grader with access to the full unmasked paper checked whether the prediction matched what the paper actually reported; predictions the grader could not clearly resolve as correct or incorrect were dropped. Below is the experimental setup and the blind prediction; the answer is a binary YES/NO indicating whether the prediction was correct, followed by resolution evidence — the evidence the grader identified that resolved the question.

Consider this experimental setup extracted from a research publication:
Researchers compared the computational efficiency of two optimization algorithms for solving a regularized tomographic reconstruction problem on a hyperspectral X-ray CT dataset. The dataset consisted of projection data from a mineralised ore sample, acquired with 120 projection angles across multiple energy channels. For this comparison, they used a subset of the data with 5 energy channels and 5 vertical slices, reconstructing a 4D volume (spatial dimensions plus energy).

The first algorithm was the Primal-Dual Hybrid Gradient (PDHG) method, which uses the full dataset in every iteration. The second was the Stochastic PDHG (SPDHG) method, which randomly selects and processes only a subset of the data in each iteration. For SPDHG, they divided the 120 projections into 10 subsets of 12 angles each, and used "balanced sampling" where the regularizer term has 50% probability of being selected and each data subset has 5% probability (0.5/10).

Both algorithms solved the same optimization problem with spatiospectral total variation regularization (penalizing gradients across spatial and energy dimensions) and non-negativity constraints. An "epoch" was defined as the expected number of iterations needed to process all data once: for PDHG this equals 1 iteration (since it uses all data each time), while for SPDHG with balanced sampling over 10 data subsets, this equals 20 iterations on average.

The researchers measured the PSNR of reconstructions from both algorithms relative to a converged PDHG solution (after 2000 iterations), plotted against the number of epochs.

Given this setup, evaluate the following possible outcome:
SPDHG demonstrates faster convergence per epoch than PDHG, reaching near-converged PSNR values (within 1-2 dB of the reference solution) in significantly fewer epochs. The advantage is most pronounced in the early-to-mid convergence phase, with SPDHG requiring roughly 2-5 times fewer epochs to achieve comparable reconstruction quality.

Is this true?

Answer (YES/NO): NO